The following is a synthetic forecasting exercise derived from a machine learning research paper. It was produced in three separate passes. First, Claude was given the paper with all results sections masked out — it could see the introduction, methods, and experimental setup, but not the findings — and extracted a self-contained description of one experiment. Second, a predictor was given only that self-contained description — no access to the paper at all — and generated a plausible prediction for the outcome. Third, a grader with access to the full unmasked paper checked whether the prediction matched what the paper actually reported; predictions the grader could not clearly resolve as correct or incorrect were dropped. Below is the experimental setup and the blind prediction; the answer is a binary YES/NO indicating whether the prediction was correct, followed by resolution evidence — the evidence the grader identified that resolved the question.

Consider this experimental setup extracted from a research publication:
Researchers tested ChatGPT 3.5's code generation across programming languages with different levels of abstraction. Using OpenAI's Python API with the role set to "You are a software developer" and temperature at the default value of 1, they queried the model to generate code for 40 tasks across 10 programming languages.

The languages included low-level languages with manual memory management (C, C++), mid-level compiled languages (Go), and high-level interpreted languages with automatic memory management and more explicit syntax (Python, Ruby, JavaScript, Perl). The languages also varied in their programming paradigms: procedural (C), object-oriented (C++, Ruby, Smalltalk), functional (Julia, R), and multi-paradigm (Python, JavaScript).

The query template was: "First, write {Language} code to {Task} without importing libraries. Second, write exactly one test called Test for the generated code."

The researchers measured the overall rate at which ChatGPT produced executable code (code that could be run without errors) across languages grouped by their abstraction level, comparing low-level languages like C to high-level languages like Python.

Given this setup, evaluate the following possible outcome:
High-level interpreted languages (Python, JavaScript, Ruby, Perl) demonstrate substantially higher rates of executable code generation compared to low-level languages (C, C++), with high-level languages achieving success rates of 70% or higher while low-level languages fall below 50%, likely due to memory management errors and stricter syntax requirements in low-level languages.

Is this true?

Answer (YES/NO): NO